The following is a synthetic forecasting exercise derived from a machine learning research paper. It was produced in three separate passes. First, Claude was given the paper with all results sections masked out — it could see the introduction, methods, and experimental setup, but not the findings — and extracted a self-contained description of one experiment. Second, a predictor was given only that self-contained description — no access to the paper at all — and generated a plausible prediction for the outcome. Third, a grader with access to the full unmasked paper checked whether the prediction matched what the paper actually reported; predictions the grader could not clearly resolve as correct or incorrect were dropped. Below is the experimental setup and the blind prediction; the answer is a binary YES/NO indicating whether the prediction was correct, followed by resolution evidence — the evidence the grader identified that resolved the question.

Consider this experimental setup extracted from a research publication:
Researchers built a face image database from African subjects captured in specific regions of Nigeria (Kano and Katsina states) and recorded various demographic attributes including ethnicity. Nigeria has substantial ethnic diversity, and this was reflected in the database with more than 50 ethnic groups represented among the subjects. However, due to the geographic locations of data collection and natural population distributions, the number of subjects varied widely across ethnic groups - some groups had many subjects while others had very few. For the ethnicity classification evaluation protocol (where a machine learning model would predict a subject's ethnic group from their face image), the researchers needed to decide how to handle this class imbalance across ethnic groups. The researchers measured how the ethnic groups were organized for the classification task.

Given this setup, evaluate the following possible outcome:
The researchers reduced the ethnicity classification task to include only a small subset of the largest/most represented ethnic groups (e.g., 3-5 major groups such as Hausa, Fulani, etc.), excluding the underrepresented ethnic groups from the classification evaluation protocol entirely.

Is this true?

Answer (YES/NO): NO